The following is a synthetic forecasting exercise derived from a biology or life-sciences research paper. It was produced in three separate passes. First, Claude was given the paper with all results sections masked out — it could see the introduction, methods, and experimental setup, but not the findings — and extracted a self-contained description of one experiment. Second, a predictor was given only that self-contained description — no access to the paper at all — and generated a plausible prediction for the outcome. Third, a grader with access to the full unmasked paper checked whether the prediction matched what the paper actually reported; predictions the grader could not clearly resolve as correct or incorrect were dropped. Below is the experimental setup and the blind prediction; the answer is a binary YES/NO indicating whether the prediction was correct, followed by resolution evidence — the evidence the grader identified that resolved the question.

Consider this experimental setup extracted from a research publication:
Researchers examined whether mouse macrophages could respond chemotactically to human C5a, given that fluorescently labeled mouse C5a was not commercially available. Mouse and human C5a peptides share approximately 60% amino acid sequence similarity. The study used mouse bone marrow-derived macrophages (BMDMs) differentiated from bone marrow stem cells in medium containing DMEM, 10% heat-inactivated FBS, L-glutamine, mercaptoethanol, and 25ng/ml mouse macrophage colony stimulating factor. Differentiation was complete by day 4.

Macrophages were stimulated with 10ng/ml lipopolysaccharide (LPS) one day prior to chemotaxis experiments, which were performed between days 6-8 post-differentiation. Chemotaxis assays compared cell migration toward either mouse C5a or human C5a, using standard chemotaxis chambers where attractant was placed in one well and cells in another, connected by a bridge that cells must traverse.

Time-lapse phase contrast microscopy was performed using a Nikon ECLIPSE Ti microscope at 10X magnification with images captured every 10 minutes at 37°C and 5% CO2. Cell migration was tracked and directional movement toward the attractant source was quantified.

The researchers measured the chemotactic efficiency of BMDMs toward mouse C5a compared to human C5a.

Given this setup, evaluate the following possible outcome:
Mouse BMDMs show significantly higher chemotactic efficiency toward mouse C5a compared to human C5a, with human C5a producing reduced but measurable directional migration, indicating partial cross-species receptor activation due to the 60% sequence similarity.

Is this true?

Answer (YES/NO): NO